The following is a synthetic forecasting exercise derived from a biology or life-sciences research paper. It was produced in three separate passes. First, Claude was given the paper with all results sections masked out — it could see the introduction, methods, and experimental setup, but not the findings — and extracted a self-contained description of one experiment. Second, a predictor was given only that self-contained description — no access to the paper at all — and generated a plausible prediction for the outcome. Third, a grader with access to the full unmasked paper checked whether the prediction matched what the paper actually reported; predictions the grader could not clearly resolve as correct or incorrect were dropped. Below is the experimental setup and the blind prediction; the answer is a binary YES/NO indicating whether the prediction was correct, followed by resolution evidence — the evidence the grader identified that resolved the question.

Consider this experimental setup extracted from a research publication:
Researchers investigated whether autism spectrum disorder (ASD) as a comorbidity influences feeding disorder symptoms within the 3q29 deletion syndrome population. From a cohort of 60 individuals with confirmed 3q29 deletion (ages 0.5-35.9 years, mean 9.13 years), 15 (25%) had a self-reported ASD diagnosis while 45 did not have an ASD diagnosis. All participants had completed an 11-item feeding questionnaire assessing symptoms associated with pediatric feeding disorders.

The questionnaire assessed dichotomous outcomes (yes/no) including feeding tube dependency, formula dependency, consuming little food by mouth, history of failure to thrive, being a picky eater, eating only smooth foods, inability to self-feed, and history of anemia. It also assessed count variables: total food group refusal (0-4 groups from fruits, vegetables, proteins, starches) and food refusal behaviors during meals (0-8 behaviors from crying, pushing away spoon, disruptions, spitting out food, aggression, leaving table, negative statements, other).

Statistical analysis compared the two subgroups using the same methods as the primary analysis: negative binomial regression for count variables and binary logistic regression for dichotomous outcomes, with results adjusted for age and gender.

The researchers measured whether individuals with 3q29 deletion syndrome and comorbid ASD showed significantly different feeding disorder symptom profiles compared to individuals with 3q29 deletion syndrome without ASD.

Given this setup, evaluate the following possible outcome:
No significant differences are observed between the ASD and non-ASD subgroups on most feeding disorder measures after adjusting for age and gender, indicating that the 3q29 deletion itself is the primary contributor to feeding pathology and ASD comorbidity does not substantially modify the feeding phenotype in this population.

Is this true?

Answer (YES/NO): NO